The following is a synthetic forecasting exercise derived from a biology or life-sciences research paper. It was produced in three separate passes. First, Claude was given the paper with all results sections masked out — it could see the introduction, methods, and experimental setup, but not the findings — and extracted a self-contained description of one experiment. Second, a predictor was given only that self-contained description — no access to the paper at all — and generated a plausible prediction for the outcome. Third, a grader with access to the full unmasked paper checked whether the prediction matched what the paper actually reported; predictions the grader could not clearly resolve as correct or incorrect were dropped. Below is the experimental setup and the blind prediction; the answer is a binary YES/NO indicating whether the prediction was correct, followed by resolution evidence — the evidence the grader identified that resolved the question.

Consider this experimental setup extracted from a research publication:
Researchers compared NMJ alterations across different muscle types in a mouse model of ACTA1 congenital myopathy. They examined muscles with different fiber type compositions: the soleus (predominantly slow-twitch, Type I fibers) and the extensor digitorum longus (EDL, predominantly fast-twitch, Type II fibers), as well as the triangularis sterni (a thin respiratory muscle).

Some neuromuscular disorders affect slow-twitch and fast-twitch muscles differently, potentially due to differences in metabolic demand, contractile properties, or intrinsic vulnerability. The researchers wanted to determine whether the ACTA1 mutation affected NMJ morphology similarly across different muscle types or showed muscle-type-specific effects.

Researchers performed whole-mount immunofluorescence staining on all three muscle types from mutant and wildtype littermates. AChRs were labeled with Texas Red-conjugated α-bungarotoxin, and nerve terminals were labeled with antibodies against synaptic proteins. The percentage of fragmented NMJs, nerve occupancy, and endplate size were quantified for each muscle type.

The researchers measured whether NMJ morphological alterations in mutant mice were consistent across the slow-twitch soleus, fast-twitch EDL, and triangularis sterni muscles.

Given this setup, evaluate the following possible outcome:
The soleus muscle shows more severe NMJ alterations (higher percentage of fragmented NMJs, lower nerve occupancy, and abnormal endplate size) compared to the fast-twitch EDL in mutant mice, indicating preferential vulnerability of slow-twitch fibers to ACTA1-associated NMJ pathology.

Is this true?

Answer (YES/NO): NO